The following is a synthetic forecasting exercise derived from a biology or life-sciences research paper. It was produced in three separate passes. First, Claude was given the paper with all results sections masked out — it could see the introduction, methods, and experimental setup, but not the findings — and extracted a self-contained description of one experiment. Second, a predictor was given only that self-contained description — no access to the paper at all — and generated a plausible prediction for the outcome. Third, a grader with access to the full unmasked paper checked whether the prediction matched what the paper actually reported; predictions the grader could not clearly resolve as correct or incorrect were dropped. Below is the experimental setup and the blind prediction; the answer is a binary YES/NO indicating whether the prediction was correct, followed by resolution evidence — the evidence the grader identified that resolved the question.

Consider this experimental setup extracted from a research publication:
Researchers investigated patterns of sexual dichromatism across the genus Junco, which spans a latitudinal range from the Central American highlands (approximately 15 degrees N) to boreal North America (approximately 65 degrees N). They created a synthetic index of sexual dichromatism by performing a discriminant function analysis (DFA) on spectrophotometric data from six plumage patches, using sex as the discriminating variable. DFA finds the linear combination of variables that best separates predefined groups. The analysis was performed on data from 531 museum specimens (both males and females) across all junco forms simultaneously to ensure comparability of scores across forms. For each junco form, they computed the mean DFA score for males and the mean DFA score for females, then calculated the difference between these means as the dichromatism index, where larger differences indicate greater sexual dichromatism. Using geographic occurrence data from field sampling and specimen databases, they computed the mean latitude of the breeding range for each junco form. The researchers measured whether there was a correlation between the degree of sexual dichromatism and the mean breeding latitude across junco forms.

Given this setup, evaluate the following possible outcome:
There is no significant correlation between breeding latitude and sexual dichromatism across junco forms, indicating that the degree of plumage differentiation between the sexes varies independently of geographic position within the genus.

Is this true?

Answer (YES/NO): NO